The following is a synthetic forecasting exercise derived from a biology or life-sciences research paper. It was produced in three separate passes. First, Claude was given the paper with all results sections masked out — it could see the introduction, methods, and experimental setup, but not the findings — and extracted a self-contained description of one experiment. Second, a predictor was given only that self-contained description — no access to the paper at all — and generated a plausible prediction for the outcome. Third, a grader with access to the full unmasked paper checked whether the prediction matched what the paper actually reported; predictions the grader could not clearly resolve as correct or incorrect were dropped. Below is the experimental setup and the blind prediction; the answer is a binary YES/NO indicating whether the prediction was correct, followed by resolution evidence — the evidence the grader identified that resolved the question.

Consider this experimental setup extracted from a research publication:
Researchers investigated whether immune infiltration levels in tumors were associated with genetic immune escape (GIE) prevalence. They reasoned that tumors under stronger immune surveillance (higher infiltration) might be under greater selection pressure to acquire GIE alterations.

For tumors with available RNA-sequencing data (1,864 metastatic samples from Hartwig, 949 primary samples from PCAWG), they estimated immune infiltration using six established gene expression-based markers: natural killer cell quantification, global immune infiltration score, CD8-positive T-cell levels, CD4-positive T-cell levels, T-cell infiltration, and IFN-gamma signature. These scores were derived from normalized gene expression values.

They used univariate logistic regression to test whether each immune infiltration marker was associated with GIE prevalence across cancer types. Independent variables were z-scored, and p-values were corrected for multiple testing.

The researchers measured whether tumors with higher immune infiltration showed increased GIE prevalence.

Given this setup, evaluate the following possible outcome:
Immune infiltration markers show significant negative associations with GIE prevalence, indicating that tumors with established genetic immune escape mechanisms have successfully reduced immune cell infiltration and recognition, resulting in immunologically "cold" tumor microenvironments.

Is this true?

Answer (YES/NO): NO